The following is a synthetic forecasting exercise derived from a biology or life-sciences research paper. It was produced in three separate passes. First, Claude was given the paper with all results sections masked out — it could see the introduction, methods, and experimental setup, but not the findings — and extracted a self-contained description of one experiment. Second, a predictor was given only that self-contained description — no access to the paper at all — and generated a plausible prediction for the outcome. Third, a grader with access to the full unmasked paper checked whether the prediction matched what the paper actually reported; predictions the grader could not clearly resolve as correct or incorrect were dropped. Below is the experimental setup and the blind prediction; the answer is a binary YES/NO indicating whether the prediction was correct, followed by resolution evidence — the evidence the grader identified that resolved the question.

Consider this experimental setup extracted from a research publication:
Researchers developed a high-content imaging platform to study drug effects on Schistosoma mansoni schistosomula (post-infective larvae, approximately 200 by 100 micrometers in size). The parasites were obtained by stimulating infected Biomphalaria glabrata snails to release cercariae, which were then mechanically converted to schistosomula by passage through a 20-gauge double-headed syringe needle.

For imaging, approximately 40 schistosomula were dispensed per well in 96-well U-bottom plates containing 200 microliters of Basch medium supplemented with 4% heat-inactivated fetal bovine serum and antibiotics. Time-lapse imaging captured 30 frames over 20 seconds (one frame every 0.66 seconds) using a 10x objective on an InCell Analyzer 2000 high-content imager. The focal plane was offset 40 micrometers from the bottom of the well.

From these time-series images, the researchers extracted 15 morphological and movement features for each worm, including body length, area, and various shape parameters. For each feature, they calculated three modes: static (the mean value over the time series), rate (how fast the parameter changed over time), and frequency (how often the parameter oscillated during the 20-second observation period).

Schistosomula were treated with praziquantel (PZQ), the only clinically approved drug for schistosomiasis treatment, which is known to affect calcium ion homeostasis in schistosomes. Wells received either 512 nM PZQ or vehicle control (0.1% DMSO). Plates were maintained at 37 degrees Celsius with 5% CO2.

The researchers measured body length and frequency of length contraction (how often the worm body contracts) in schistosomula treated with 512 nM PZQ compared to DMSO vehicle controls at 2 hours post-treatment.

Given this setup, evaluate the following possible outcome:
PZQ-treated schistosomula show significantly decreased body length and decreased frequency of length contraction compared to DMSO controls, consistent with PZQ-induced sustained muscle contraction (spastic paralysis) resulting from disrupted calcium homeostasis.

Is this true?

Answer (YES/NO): NO